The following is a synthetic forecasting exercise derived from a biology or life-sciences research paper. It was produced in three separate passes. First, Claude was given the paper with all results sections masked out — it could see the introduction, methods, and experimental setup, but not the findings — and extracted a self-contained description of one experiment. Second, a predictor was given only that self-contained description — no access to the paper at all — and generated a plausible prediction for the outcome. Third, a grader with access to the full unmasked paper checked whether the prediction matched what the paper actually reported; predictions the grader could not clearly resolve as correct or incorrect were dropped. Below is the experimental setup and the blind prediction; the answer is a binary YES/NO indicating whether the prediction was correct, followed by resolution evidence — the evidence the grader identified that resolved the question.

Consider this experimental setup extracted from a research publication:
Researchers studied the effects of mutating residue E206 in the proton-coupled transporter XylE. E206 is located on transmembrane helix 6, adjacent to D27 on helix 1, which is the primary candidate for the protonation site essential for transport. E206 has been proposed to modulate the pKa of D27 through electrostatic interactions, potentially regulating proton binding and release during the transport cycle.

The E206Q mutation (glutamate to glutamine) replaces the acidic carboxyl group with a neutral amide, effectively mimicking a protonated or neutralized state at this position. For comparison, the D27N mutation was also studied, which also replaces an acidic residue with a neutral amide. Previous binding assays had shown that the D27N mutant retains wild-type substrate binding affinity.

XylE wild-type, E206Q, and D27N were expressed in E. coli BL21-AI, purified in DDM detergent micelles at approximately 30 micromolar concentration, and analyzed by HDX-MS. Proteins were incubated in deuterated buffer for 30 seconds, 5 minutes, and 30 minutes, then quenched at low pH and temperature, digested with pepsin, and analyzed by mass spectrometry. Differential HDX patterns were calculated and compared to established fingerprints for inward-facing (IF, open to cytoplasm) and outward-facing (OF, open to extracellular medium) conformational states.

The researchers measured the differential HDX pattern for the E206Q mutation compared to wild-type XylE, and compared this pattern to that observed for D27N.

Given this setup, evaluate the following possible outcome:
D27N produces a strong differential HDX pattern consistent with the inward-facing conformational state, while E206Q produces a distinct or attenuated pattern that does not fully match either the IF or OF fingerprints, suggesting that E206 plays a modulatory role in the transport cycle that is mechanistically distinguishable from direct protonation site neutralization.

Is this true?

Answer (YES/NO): NO